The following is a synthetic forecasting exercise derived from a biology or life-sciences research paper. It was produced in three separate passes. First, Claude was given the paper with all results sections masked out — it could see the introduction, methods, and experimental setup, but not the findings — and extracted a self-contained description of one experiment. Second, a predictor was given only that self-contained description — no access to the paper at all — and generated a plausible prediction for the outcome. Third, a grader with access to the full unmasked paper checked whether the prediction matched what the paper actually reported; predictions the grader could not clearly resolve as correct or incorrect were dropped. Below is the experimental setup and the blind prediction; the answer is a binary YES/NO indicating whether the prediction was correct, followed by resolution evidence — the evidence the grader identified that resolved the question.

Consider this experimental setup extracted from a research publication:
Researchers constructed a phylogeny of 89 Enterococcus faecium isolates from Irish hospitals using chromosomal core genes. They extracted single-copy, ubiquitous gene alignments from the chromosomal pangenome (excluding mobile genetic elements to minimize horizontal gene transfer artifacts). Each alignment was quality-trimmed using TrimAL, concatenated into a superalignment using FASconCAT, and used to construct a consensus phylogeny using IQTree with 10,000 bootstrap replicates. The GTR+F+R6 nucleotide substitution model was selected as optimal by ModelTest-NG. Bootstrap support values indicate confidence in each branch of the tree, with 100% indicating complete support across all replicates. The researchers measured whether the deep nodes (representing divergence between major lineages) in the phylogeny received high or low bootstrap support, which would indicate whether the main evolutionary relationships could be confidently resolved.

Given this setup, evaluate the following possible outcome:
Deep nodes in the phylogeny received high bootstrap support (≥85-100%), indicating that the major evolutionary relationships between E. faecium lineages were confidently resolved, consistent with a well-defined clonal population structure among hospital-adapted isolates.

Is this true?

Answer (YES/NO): YES